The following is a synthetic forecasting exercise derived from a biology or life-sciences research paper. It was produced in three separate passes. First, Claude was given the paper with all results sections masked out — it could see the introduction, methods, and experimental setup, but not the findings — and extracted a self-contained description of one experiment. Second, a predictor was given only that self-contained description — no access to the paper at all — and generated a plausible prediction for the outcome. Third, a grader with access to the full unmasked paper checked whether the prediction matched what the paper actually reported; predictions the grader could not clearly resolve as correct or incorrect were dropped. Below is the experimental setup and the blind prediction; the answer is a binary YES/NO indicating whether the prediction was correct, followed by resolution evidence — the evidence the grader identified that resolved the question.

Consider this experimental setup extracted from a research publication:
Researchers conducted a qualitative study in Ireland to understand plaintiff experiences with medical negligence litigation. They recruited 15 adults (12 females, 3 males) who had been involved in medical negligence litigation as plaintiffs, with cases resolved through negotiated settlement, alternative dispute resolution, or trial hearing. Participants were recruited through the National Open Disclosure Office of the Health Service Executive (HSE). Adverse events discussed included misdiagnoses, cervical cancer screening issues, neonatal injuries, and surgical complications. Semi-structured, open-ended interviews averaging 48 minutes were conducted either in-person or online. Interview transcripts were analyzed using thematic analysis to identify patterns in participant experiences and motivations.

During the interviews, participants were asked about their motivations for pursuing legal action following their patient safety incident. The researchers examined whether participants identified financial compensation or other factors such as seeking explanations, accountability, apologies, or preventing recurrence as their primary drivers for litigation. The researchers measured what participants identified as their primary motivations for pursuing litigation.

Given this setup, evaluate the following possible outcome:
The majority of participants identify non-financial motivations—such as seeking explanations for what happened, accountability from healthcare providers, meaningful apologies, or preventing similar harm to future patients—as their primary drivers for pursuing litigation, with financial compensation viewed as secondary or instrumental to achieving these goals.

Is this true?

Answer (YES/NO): YES